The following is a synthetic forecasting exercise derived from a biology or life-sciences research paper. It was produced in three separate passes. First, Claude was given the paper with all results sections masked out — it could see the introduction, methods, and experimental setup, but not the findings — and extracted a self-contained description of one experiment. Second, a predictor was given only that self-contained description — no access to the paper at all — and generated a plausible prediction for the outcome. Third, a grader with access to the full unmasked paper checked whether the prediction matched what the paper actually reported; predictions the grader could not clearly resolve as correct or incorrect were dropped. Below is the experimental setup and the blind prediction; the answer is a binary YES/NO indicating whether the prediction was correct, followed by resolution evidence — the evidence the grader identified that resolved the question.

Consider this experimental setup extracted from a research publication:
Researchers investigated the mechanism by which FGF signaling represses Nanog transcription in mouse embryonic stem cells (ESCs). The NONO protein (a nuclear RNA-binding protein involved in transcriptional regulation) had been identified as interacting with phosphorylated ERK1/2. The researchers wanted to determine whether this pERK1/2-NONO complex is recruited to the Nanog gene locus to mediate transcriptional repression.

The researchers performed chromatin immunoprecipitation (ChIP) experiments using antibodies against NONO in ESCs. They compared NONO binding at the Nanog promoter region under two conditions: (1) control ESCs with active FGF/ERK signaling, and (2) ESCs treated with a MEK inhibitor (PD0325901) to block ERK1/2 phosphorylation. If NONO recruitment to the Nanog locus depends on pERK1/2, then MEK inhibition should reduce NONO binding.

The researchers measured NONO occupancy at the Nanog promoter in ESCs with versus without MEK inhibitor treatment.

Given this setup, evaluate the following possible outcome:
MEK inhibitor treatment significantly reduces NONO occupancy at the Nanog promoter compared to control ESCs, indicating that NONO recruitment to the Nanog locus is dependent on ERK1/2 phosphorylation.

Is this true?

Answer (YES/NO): YES